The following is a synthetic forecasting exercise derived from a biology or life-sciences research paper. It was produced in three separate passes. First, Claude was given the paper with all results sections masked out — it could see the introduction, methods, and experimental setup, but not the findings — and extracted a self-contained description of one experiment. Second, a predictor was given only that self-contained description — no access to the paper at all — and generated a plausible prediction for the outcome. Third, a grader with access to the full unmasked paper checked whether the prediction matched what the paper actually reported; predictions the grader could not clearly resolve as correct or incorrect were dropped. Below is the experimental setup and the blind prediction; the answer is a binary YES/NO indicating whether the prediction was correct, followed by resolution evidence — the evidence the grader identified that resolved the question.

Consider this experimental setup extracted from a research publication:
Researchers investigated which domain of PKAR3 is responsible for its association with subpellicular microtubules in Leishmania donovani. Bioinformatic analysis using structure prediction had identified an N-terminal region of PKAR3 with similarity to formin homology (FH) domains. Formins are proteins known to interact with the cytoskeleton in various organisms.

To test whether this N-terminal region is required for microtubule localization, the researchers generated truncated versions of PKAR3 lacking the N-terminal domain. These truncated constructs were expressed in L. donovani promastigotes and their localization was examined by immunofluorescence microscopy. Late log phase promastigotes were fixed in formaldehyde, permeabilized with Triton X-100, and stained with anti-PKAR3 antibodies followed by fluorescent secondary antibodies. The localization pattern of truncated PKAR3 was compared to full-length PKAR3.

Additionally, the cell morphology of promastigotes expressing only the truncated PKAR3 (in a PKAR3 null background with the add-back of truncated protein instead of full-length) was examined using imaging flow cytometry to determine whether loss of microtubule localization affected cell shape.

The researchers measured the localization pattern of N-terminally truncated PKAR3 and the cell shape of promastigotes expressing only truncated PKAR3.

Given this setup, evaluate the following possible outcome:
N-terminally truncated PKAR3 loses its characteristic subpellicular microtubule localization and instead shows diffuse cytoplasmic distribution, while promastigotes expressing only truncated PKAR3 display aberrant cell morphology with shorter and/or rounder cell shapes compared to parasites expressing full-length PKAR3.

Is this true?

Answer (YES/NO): YES